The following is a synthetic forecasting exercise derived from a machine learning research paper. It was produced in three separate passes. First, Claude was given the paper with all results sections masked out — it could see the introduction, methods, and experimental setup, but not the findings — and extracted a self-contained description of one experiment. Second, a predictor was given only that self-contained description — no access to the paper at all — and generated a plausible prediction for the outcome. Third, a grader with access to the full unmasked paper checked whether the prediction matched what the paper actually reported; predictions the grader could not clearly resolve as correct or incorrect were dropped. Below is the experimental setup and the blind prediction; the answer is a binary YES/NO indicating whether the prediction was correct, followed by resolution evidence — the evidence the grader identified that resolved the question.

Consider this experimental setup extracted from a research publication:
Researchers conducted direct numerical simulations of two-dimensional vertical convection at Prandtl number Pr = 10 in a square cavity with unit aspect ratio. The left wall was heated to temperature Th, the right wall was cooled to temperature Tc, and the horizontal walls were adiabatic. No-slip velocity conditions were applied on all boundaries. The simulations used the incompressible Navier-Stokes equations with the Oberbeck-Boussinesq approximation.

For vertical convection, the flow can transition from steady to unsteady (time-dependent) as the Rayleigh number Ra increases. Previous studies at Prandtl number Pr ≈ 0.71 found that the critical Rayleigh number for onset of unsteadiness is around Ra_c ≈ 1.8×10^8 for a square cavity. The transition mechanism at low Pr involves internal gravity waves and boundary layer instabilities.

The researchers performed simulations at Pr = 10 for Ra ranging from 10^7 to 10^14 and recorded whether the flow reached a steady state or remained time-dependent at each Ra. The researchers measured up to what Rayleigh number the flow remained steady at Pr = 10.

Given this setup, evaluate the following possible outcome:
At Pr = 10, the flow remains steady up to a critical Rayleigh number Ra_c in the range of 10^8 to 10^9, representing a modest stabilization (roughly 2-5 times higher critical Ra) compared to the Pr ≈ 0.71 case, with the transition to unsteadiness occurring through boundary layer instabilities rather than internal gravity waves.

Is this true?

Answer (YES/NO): NO